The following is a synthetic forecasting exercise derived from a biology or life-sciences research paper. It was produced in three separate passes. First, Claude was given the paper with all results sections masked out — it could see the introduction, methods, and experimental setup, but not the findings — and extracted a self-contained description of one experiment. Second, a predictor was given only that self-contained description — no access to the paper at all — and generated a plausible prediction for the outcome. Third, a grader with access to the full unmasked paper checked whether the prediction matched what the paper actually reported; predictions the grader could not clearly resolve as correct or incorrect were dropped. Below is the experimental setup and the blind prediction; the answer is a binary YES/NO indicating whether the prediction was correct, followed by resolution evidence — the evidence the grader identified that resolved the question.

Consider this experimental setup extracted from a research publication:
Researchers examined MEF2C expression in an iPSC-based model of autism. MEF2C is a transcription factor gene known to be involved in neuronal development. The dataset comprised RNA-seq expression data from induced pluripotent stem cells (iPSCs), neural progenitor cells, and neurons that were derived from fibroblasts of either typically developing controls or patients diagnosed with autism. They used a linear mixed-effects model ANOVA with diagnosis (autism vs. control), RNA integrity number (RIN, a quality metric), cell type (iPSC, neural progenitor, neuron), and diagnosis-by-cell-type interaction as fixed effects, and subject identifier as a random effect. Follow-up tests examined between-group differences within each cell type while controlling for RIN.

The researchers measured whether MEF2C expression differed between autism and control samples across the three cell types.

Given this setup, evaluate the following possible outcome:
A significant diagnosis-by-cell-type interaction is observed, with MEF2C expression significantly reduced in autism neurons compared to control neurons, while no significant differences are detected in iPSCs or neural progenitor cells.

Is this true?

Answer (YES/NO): NO